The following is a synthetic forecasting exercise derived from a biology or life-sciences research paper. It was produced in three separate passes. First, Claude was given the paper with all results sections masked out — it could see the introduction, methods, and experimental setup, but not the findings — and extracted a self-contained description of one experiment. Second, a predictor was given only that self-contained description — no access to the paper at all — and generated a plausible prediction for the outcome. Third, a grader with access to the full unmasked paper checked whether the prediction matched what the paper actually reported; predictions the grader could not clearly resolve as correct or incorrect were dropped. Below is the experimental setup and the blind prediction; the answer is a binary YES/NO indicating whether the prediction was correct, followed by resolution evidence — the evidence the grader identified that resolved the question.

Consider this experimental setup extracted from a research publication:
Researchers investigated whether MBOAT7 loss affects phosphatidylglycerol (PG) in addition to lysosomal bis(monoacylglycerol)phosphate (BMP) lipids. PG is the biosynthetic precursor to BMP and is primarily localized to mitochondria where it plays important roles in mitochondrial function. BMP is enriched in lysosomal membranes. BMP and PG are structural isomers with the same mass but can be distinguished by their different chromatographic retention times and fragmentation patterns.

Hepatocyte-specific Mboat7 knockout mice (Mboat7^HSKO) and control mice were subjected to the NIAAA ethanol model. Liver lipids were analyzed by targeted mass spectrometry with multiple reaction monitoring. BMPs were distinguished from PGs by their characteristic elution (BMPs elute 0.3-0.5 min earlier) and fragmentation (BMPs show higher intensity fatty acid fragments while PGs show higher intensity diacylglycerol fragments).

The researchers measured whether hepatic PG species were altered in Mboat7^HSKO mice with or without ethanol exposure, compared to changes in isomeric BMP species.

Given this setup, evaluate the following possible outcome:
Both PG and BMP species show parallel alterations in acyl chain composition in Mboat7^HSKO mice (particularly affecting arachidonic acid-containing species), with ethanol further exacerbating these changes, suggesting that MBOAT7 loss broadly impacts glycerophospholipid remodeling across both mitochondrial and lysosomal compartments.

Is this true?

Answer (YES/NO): NO